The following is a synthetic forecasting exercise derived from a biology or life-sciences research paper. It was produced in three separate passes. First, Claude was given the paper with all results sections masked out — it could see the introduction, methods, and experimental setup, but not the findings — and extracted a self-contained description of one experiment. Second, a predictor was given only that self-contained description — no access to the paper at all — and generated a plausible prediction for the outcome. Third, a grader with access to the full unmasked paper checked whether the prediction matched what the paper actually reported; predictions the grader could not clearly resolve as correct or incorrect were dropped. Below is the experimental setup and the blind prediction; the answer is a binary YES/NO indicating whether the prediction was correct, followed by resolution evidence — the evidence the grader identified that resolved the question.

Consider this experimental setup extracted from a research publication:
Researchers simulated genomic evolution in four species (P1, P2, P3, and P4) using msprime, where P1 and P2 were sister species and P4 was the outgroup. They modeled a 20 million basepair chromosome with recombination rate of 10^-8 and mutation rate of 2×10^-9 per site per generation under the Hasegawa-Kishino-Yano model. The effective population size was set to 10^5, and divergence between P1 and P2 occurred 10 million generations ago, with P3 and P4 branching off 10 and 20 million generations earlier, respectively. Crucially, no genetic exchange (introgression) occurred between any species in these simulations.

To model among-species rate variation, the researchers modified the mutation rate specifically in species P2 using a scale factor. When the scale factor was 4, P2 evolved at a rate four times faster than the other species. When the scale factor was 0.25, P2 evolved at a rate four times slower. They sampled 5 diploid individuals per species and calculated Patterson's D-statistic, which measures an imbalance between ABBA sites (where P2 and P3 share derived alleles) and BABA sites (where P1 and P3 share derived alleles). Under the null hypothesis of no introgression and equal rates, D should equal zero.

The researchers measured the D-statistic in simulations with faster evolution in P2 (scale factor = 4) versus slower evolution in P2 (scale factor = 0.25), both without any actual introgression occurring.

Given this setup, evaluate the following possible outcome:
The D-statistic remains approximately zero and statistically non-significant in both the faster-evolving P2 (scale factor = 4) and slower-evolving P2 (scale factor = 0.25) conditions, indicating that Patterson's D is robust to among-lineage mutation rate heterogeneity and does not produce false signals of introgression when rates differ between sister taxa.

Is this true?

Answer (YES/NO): NO